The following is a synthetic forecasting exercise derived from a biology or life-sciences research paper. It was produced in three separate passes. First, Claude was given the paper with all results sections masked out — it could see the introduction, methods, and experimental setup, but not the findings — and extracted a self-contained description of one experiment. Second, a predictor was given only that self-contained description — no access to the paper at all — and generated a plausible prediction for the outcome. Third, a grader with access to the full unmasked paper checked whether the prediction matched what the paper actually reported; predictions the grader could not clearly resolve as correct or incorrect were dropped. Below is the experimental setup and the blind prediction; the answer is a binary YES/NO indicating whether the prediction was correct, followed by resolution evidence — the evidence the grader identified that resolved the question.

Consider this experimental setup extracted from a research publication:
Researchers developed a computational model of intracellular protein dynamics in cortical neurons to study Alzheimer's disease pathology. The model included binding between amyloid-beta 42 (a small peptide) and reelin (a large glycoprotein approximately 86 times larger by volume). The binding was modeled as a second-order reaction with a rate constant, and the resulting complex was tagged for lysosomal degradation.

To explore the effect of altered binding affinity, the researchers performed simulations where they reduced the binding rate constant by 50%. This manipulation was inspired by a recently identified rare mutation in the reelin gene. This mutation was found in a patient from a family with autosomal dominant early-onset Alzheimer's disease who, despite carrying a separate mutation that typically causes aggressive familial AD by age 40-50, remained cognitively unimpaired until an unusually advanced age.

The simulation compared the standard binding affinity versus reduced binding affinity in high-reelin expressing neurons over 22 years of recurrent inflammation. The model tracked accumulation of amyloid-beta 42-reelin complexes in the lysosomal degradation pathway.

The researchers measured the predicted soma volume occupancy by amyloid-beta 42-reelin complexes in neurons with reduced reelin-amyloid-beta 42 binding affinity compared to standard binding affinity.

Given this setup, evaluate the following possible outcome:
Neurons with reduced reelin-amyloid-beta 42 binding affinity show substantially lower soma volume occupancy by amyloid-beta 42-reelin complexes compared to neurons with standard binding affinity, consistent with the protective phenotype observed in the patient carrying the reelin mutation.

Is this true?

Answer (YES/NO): YES